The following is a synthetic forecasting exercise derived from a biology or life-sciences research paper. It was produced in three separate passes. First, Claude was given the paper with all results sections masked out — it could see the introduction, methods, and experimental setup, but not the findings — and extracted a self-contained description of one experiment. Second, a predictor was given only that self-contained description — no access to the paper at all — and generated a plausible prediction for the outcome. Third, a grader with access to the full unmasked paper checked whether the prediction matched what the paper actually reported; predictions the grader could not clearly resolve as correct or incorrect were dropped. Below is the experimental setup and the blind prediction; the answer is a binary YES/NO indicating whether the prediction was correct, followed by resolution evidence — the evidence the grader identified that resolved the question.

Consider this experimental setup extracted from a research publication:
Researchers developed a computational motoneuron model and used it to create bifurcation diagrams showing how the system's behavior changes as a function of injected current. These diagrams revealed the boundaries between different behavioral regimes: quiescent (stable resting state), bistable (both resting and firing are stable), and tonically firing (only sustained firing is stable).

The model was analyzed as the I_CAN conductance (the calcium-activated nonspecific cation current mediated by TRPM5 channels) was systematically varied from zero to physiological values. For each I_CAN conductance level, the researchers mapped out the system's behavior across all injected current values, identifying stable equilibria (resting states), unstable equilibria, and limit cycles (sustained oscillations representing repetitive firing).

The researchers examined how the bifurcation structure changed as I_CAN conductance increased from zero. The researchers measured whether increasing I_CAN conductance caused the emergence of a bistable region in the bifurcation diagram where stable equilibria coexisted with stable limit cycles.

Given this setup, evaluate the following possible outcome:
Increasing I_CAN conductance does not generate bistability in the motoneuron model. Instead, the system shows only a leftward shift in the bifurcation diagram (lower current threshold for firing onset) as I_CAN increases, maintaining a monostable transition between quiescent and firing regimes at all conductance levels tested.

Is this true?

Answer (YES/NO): NO